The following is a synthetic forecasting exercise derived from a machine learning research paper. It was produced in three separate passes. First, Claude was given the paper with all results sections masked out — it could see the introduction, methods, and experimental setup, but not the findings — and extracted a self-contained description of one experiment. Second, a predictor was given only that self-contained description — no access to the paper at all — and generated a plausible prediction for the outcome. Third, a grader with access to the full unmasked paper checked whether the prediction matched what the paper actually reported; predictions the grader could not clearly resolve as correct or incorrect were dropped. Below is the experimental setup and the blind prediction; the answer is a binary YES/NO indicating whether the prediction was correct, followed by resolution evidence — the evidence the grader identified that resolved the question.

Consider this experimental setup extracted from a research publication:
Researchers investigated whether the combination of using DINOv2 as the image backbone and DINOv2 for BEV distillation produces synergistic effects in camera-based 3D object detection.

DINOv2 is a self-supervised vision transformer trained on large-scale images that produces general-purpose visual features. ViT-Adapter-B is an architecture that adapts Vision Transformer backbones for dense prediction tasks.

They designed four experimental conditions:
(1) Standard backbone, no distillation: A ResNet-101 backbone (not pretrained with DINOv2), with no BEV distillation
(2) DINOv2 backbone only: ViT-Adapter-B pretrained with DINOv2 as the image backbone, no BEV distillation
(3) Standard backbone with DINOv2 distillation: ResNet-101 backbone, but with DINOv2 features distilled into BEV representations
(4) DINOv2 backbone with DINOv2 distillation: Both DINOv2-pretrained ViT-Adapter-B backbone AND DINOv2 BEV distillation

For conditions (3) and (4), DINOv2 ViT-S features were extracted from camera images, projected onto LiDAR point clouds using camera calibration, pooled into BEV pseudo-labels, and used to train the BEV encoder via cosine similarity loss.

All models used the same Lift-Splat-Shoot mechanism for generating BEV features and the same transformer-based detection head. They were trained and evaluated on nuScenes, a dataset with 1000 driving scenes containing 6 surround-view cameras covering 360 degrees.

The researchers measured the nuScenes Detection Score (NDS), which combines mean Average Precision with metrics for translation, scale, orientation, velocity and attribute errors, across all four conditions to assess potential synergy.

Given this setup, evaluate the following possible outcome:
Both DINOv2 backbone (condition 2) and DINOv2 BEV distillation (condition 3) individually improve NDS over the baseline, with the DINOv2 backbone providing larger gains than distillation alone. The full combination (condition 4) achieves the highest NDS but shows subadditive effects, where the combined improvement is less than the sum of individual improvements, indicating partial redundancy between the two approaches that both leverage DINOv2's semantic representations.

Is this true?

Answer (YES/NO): NO